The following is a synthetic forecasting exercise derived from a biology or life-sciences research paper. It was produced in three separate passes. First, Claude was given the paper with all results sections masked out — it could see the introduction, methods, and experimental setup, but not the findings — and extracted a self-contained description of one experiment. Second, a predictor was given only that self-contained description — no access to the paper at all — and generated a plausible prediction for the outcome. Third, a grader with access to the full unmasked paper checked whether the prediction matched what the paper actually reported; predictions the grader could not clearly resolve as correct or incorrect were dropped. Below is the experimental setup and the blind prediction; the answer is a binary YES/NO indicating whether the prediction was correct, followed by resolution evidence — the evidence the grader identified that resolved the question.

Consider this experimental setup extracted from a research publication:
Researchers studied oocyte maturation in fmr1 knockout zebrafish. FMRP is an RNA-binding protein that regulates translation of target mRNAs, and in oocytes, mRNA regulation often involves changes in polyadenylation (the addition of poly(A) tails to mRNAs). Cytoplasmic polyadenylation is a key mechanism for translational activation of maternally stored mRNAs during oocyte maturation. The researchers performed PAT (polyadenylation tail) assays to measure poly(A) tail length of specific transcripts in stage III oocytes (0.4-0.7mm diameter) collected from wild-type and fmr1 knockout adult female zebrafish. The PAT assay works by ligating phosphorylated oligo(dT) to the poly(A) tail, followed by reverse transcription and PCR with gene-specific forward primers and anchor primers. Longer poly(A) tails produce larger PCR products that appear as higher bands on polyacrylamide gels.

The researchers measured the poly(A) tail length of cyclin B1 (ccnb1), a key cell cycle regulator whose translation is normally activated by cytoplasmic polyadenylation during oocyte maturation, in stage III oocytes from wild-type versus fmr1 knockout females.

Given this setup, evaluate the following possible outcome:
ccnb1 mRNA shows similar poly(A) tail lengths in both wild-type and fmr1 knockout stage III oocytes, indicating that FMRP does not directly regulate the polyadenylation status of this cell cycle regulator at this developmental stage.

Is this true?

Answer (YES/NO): NO